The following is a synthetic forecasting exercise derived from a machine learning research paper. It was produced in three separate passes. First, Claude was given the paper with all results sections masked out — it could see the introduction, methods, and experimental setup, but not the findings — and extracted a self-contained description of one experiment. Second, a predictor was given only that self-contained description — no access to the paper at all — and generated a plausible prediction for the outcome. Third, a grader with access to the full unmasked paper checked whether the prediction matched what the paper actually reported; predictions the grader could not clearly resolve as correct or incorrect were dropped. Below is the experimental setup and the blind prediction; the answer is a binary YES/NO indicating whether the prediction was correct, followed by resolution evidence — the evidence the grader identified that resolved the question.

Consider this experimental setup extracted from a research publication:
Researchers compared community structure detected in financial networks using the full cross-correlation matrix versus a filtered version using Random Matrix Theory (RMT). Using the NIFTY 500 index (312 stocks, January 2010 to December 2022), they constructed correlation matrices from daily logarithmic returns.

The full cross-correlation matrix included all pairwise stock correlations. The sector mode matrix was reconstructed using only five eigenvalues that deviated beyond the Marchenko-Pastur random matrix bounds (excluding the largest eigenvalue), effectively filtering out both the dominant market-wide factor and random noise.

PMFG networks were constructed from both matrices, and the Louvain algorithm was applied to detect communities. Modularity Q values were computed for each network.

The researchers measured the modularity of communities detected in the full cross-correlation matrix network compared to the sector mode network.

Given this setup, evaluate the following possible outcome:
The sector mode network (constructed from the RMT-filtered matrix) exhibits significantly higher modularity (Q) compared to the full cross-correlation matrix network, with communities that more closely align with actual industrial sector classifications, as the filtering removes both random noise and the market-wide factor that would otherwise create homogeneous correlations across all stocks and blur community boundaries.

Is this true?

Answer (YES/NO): NO